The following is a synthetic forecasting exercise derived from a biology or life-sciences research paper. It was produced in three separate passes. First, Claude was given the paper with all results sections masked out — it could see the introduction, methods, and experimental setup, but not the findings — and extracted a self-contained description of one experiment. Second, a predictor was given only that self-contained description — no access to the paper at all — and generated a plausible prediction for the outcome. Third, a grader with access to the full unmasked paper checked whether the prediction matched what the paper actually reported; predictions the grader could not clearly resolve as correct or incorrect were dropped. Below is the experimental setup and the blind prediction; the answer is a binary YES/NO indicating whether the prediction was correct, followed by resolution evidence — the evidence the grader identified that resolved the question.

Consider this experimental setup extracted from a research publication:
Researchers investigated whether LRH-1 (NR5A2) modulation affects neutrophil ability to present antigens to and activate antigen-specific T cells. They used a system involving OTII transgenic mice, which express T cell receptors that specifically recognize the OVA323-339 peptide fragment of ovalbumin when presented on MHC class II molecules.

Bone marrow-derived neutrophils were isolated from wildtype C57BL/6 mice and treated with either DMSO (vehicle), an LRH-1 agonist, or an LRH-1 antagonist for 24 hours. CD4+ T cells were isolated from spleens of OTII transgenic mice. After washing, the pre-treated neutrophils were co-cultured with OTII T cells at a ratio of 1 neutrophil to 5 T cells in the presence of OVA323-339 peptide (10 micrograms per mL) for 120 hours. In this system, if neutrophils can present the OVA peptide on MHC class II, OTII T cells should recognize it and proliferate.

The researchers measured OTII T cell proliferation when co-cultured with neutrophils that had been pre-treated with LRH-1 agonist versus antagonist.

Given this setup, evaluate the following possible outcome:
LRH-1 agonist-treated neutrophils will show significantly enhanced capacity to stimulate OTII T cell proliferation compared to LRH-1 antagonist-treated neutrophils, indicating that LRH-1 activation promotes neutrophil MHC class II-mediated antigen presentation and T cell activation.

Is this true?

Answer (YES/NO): YES